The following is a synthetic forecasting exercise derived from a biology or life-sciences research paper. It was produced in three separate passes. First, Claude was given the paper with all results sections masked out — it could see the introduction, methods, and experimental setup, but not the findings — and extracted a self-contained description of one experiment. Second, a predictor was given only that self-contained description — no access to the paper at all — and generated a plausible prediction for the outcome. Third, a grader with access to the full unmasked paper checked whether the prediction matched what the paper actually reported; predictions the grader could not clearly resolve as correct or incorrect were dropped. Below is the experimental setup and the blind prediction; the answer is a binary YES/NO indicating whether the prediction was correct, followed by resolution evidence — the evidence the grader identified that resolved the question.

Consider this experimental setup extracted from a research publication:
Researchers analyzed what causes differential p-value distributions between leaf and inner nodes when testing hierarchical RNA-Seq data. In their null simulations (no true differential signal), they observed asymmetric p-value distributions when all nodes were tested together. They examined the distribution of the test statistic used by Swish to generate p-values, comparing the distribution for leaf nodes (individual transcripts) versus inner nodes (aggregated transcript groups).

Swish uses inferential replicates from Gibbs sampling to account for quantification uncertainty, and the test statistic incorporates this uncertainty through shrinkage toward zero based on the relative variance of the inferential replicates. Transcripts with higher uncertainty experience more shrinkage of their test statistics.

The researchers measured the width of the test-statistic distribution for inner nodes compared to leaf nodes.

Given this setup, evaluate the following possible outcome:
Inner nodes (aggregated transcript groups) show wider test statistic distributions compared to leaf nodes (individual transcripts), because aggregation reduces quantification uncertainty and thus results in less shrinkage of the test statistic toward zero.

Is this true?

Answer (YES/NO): YES